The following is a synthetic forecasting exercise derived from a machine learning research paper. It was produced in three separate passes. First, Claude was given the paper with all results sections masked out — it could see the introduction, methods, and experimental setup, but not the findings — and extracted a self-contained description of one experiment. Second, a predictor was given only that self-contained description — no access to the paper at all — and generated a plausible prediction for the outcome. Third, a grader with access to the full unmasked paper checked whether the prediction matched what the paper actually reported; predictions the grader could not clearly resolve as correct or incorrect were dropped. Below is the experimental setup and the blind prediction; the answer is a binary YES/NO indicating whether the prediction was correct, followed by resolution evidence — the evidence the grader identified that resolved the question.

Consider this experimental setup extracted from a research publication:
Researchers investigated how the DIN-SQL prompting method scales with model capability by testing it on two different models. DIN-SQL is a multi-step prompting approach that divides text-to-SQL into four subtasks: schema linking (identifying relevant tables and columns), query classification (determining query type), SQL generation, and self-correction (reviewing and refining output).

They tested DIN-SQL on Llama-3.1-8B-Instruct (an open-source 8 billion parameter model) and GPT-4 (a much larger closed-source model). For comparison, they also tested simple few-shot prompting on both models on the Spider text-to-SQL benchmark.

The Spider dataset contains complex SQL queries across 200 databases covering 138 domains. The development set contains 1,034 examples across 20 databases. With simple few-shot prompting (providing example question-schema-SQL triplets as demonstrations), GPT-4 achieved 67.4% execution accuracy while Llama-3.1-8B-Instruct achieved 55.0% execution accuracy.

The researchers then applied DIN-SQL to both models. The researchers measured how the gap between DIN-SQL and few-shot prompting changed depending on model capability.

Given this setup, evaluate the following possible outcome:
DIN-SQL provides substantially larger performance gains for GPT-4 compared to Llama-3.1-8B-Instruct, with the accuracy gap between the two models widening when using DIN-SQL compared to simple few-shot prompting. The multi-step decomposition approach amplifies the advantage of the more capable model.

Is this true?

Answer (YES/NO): YES